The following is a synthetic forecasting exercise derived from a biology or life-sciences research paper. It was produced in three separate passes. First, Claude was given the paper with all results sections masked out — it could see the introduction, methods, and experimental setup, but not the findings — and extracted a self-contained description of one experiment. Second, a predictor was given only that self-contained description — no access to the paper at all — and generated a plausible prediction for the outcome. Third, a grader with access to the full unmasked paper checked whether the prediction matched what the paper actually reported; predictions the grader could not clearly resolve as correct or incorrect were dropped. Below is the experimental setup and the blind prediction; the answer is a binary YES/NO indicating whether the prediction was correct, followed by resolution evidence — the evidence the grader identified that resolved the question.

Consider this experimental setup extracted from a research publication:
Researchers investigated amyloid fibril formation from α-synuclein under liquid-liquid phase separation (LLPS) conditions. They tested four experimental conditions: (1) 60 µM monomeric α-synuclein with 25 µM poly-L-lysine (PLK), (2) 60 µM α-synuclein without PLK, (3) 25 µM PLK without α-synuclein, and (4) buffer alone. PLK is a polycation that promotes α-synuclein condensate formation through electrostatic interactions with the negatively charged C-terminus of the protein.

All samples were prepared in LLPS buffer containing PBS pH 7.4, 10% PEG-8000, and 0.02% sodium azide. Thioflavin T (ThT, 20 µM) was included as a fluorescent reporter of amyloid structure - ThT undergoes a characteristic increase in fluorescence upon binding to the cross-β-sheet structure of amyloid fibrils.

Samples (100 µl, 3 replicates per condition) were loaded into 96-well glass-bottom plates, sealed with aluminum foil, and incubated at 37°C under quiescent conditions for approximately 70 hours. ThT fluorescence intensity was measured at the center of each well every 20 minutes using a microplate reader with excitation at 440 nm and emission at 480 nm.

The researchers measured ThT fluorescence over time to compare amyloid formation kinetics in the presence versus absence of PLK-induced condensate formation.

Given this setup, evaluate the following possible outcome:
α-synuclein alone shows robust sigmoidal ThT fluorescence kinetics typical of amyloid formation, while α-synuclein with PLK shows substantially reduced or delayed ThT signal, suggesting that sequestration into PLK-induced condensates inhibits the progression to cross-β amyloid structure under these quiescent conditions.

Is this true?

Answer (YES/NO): NO